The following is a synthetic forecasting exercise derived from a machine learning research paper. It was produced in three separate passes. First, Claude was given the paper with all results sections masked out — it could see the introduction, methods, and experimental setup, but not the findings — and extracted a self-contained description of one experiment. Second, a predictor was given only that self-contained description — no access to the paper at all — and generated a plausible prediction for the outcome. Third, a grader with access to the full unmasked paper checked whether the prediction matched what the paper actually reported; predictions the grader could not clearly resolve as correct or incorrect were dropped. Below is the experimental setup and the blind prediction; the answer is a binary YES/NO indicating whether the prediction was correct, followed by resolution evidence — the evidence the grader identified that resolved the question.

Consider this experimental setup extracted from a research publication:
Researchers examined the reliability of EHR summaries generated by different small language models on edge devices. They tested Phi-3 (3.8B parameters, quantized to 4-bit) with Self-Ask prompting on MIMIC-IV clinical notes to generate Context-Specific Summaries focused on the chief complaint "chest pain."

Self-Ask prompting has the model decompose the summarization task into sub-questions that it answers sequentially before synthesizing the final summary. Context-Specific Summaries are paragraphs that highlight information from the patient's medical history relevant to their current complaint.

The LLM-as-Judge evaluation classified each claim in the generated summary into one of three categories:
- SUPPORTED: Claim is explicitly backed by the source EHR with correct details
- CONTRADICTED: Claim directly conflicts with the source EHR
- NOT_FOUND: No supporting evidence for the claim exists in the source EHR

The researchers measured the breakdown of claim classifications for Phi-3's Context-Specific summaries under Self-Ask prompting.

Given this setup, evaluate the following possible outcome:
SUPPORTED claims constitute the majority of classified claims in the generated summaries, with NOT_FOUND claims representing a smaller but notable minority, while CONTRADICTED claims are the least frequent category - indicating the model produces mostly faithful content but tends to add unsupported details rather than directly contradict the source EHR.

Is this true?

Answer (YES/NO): NO